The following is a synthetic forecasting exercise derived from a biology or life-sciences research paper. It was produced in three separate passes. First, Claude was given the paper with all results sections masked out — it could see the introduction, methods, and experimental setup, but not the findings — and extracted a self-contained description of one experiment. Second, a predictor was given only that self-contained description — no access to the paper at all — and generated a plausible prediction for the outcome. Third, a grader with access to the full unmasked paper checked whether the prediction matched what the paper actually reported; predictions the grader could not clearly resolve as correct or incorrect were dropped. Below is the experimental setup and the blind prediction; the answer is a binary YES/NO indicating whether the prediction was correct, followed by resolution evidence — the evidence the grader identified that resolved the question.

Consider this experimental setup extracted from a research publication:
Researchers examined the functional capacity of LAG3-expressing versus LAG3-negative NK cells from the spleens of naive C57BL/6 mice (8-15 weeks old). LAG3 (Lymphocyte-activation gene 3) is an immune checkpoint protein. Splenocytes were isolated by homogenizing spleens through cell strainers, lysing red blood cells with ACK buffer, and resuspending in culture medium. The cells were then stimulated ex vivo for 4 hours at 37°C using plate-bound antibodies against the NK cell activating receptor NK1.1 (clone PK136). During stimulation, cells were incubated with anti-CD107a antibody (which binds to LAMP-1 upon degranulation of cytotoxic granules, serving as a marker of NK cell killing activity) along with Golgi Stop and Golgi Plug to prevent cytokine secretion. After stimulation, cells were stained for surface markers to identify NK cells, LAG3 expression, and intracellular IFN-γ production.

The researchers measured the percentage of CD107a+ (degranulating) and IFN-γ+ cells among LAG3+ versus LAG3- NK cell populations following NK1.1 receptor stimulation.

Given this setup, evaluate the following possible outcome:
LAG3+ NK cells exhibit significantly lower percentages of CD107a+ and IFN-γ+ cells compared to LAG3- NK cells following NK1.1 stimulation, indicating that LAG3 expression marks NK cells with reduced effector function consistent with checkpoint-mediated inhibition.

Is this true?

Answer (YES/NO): YES